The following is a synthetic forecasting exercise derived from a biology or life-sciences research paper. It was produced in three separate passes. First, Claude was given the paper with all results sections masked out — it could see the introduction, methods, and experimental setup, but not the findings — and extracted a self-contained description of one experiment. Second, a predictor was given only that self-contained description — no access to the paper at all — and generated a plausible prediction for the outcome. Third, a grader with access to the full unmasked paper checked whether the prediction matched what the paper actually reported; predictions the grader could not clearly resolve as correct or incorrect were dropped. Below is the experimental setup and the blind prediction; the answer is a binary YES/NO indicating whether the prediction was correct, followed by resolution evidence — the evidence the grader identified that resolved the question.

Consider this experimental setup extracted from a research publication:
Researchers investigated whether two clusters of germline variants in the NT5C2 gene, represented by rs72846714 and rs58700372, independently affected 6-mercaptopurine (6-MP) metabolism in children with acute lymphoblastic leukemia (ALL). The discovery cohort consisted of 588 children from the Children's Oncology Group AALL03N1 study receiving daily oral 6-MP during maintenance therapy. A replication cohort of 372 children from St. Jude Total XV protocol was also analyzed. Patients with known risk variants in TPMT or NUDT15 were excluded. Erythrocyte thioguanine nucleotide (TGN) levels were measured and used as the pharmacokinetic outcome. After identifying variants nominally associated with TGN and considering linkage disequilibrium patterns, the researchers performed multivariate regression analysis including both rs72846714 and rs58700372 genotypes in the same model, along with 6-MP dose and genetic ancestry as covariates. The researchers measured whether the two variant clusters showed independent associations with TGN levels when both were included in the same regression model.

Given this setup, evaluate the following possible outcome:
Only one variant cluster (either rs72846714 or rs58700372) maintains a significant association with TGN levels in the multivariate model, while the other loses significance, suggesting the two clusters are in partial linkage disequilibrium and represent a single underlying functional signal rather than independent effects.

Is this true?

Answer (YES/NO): NO